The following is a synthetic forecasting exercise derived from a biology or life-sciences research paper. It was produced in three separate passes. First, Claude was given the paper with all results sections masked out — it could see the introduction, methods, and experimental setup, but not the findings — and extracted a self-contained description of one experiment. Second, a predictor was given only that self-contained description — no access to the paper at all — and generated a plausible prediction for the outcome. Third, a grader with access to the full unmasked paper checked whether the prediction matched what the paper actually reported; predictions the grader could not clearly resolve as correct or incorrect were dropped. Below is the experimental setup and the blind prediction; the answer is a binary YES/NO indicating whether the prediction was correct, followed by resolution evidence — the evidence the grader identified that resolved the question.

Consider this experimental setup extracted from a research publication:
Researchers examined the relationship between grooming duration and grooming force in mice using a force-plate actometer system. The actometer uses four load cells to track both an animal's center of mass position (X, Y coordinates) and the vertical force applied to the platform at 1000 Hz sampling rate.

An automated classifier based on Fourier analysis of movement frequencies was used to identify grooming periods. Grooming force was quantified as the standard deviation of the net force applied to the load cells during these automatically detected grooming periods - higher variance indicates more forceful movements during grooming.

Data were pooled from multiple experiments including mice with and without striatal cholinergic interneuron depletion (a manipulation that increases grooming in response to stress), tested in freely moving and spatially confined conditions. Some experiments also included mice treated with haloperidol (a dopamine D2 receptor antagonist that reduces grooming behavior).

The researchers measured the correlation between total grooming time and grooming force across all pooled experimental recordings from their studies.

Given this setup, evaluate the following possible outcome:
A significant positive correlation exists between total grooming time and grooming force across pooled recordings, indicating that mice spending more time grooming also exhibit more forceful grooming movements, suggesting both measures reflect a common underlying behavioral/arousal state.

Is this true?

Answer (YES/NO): NO